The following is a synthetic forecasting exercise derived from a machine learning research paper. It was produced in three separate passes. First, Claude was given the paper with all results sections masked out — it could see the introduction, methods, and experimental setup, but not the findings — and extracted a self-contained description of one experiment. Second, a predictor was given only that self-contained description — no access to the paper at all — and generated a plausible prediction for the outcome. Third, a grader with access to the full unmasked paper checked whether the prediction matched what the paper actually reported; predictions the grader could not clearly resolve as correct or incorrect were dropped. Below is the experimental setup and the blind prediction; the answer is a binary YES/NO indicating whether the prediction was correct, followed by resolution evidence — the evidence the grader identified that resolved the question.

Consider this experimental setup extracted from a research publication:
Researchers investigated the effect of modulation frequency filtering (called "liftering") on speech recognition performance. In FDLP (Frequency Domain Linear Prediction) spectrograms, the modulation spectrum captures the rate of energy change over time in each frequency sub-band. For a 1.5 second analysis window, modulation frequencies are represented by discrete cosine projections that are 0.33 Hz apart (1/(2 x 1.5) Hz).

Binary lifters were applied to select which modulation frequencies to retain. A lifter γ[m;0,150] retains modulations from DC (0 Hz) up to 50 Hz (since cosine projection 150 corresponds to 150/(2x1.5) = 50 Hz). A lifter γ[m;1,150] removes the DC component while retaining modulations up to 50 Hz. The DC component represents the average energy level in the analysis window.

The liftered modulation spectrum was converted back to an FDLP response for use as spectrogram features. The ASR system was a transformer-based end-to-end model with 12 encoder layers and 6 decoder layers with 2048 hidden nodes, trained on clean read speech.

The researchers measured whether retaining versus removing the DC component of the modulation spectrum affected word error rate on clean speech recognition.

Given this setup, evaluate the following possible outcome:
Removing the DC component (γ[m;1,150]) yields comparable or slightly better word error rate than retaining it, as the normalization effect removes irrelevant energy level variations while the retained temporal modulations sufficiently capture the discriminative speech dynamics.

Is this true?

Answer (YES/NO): NO